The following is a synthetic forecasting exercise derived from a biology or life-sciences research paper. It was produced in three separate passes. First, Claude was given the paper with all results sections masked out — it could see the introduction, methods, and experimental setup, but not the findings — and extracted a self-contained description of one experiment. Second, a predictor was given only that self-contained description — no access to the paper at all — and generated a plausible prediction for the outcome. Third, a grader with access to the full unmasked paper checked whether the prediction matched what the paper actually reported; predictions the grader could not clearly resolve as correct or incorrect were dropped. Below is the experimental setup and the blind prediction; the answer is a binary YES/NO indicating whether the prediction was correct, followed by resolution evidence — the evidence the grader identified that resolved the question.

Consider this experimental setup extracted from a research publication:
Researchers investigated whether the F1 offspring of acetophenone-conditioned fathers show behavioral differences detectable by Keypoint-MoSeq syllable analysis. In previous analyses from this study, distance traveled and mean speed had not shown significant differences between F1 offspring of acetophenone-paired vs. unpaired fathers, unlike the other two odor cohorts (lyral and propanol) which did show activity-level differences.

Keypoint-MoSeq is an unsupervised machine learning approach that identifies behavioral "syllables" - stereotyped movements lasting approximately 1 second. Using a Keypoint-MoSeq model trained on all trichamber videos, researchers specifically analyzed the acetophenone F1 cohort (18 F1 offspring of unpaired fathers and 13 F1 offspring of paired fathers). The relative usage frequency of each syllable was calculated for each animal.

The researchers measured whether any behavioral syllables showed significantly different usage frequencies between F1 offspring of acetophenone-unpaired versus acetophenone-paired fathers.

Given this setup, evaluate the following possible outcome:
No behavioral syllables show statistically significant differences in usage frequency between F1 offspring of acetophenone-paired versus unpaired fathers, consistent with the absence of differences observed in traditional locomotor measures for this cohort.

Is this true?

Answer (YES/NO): YES